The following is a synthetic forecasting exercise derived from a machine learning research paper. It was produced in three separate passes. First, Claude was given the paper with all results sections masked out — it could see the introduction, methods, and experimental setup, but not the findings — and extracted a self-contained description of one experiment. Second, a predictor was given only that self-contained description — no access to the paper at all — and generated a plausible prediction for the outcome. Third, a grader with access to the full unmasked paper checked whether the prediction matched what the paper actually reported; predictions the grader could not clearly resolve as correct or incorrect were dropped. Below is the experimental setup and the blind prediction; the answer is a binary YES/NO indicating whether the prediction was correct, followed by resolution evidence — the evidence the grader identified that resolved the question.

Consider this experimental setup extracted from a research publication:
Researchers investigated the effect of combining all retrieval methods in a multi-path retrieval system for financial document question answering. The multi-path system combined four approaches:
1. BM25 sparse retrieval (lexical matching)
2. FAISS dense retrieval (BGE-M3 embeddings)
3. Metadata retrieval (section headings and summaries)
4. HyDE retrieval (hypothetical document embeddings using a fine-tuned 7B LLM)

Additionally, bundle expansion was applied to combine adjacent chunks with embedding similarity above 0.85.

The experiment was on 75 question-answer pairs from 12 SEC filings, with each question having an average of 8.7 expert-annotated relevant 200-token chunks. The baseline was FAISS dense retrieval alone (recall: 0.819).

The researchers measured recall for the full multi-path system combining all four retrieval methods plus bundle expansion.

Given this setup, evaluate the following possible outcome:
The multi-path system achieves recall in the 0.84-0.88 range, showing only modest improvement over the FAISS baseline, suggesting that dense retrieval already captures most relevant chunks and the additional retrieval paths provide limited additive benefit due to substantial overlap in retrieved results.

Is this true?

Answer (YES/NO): NO